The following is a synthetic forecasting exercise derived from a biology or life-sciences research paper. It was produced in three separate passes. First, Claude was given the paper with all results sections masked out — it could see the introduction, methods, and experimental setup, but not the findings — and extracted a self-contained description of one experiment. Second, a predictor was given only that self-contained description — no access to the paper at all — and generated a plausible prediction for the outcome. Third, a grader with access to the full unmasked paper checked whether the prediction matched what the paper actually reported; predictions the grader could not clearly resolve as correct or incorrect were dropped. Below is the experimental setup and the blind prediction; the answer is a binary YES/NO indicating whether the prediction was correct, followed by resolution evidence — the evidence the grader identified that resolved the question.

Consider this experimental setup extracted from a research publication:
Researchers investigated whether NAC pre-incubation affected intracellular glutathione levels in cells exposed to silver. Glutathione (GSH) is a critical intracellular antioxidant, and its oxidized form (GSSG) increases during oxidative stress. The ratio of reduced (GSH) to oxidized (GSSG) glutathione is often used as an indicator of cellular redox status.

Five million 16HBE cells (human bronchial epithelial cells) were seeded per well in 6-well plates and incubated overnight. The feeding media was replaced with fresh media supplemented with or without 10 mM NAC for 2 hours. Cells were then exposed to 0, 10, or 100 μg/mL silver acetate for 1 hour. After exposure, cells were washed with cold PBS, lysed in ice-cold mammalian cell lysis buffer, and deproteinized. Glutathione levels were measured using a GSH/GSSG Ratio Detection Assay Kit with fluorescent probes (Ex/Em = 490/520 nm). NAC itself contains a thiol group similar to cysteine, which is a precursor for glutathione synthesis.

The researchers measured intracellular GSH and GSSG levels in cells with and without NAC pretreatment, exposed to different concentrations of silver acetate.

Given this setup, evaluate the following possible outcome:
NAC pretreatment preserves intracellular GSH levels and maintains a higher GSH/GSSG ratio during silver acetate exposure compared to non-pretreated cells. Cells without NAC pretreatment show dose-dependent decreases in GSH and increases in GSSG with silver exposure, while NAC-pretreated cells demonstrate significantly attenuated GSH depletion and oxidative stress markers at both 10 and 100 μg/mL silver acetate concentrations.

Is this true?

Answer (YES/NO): NO